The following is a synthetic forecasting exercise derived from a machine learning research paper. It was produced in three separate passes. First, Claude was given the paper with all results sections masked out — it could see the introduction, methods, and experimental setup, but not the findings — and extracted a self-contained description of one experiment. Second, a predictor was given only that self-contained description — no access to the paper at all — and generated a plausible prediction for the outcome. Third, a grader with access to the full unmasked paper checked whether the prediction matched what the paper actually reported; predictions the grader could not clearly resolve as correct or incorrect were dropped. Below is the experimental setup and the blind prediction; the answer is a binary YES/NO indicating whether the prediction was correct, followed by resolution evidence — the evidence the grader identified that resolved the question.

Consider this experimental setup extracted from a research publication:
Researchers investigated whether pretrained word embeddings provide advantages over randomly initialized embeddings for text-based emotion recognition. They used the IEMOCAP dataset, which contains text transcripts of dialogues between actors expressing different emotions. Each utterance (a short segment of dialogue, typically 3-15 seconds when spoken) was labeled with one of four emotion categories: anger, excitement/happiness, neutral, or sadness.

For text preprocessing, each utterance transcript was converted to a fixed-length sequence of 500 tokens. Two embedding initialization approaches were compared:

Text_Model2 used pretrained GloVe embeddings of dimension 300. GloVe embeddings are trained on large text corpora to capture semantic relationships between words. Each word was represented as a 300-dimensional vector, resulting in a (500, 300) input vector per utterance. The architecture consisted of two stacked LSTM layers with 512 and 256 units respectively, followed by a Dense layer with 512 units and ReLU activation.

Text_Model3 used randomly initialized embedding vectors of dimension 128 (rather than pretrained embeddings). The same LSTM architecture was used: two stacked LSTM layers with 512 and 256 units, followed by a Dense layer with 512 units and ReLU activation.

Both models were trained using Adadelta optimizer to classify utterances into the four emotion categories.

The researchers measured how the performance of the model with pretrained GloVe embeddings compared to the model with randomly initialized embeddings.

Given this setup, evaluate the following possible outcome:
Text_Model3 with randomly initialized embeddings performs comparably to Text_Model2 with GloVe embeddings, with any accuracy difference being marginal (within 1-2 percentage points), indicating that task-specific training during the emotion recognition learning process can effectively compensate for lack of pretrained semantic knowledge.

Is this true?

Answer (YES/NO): YES